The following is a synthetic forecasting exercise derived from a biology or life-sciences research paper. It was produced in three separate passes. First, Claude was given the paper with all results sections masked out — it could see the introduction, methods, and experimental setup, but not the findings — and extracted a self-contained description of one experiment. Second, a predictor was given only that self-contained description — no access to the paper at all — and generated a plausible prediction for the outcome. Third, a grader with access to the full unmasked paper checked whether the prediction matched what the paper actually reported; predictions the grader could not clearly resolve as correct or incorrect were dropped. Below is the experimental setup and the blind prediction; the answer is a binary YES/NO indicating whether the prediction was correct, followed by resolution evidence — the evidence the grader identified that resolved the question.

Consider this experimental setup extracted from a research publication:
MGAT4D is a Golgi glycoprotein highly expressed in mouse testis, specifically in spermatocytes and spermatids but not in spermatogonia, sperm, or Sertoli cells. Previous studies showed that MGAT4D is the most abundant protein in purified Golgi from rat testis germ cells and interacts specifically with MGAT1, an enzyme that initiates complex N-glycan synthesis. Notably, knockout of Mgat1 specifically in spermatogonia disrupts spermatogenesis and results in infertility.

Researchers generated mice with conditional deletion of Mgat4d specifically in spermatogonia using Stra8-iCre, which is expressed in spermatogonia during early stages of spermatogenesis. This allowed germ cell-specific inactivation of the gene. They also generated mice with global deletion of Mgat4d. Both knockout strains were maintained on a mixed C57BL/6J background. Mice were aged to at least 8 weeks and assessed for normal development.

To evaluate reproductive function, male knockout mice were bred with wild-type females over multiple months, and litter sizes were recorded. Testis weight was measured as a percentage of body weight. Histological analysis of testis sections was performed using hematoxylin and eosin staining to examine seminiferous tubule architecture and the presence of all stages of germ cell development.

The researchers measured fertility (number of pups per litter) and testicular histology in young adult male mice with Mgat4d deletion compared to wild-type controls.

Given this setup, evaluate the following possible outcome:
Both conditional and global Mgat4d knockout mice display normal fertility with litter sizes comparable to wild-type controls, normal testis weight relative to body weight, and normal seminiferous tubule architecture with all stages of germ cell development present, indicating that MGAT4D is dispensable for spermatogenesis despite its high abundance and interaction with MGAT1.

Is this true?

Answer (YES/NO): YES